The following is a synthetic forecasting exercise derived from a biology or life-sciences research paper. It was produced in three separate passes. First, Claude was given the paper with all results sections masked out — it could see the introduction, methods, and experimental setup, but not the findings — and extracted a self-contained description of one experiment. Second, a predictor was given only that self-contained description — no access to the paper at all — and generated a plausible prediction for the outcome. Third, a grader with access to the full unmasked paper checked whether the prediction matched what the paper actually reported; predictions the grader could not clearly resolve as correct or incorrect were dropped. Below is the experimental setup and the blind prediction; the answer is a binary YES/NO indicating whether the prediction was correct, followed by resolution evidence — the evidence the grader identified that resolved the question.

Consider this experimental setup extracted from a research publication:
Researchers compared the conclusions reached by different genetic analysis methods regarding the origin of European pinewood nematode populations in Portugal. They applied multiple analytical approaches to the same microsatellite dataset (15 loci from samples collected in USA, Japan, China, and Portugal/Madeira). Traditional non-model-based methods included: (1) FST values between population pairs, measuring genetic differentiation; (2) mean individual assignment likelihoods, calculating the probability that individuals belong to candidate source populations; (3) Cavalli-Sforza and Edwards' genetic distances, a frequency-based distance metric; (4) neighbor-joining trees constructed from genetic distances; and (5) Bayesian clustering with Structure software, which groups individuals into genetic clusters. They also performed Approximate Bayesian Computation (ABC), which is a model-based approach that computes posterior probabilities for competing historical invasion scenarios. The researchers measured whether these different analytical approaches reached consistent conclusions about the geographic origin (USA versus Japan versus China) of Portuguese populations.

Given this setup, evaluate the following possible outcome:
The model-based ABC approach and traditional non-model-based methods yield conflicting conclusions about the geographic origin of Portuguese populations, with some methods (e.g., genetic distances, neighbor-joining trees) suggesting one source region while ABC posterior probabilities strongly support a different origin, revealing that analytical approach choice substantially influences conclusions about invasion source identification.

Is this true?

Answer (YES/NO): YES